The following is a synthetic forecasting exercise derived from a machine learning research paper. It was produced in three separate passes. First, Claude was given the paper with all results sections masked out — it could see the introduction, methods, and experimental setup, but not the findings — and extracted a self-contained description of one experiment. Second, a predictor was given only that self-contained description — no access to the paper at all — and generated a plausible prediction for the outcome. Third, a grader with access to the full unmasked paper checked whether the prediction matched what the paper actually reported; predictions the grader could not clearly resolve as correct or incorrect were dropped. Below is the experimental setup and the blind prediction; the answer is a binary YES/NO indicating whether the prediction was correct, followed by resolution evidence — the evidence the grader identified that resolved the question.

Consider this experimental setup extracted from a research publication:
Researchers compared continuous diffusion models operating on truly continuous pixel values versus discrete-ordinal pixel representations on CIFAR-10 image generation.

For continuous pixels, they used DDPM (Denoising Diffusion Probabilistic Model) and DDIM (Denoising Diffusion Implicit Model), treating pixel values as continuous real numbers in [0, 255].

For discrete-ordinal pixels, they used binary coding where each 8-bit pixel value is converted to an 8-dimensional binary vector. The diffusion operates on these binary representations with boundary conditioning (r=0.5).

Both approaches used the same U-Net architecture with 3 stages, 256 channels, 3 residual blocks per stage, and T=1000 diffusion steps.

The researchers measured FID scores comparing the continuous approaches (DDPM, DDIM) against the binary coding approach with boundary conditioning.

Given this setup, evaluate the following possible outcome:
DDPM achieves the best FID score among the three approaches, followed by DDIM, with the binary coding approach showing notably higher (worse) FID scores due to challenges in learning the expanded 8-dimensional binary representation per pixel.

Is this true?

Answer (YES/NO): NO